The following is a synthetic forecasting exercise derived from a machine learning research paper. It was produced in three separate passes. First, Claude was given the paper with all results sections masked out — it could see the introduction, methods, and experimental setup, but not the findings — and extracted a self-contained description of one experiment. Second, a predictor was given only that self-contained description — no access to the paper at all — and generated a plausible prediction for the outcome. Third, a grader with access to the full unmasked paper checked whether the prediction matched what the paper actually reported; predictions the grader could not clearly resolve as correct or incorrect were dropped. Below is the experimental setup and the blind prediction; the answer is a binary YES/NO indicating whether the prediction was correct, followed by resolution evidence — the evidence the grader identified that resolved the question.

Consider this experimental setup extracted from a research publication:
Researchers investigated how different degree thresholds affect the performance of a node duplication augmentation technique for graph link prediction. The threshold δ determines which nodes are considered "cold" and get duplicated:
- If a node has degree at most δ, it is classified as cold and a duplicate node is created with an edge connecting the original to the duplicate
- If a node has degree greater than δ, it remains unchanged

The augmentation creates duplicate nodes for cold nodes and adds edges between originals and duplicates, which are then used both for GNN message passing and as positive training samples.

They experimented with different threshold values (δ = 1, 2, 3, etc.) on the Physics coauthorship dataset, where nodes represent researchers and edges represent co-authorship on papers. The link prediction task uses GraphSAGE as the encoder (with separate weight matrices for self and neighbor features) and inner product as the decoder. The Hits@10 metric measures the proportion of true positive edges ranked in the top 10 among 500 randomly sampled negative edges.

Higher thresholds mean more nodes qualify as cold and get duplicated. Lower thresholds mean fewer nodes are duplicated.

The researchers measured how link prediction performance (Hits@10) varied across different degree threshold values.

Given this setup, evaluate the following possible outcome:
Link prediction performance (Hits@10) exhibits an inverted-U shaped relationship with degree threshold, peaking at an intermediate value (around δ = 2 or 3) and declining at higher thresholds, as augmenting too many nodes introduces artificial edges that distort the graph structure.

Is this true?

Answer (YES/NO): NO